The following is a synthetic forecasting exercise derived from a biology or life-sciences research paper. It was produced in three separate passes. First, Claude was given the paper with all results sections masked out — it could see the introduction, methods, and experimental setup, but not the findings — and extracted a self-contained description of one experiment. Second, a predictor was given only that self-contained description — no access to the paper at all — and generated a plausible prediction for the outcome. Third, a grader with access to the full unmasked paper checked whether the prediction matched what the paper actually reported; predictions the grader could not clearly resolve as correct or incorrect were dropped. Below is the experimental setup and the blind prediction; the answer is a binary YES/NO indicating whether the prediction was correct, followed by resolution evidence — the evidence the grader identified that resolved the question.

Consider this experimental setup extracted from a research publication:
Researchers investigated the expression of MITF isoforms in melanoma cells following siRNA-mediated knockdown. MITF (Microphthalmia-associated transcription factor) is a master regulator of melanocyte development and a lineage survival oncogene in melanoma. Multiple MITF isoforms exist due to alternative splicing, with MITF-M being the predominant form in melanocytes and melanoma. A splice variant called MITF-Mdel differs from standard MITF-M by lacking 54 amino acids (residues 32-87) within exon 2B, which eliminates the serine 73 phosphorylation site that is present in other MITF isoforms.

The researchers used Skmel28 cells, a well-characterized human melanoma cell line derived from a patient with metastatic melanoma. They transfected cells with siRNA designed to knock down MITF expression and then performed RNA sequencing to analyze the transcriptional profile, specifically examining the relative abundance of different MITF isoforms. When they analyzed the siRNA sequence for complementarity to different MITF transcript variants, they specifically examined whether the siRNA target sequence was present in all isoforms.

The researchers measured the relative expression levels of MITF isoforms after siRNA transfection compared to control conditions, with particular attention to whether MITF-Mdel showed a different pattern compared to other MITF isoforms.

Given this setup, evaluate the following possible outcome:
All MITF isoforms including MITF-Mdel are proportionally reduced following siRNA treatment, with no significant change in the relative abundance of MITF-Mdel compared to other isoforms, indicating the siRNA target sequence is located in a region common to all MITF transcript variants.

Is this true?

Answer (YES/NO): NO